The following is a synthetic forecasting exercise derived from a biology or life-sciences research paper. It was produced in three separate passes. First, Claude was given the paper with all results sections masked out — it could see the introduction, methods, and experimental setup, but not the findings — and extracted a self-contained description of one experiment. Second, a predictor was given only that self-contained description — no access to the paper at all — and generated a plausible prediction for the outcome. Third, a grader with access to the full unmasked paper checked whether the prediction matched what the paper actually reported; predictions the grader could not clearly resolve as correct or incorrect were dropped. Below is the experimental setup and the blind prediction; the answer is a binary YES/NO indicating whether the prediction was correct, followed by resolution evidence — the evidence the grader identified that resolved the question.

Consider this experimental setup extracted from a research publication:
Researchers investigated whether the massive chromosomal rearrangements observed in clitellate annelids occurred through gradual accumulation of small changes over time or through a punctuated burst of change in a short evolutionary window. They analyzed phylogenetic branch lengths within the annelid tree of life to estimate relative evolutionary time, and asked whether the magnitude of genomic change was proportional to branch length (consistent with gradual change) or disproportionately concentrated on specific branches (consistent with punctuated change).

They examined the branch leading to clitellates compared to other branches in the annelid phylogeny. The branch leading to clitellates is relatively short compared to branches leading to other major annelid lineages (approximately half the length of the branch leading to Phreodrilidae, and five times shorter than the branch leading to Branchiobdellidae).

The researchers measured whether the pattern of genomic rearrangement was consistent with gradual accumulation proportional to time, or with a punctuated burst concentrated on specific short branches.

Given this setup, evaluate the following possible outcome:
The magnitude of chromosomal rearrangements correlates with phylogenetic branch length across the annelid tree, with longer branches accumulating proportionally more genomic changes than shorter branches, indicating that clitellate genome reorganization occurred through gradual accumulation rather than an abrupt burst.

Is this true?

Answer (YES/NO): NO